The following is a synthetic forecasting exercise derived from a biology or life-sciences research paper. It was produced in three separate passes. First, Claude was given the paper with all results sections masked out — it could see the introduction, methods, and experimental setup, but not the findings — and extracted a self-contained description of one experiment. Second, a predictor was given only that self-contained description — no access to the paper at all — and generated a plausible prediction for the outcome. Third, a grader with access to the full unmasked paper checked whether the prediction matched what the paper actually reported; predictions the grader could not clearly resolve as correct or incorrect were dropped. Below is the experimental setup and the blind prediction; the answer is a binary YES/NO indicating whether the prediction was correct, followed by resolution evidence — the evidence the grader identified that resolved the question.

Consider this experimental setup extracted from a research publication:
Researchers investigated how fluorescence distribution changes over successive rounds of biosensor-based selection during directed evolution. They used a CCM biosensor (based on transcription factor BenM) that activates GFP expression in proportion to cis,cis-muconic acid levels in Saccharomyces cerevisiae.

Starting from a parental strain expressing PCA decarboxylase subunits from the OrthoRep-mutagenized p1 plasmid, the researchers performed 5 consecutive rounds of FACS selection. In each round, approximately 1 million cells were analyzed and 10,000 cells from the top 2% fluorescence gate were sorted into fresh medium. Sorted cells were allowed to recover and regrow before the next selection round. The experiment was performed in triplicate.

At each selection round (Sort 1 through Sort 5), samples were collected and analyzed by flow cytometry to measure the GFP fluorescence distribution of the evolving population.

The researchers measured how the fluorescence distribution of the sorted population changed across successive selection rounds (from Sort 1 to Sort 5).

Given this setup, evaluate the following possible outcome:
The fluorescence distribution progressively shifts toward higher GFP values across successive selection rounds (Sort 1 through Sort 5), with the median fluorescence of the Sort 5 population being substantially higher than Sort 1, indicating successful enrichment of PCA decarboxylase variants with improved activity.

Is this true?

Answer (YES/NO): NO